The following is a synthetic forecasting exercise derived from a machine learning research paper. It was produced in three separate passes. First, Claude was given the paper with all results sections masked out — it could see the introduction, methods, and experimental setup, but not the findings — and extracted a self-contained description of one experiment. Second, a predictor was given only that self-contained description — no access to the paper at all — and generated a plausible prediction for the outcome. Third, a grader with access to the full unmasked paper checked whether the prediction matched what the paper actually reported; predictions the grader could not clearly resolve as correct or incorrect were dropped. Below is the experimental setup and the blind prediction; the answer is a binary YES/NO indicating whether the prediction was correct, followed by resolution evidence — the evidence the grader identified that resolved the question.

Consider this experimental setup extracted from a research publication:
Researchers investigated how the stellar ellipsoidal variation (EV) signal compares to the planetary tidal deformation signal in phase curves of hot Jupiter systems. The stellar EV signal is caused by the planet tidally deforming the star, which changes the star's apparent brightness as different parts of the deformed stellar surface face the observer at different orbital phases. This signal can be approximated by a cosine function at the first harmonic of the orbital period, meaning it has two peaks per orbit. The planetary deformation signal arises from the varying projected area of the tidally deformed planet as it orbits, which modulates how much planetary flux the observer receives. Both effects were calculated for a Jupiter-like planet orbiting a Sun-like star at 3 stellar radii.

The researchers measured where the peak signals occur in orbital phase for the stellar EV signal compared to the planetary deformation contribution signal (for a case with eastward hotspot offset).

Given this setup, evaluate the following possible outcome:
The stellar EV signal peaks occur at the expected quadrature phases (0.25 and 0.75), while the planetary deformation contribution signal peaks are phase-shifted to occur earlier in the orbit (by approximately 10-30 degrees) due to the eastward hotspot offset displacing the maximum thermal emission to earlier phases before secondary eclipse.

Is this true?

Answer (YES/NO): NO